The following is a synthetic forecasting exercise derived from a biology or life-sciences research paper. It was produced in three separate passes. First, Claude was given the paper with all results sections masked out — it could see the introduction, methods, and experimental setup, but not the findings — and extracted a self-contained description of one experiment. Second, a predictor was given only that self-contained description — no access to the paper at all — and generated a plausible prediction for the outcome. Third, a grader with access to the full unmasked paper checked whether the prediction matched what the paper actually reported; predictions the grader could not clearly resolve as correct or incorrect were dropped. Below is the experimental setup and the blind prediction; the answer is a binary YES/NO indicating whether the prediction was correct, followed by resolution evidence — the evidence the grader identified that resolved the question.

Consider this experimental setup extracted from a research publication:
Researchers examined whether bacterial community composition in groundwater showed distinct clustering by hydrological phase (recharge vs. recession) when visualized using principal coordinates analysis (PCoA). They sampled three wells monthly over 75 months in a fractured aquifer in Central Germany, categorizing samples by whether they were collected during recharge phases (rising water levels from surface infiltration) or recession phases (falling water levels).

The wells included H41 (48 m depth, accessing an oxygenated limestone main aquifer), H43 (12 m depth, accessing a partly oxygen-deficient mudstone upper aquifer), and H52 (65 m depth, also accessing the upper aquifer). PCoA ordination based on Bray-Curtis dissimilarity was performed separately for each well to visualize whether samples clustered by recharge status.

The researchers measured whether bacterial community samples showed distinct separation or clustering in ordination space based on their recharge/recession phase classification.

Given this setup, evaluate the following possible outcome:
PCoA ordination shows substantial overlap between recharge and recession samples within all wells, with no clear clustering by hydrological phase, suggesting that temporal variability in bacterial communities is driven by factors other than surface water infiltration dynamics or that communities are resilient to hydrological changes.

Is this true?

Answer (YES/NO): NO